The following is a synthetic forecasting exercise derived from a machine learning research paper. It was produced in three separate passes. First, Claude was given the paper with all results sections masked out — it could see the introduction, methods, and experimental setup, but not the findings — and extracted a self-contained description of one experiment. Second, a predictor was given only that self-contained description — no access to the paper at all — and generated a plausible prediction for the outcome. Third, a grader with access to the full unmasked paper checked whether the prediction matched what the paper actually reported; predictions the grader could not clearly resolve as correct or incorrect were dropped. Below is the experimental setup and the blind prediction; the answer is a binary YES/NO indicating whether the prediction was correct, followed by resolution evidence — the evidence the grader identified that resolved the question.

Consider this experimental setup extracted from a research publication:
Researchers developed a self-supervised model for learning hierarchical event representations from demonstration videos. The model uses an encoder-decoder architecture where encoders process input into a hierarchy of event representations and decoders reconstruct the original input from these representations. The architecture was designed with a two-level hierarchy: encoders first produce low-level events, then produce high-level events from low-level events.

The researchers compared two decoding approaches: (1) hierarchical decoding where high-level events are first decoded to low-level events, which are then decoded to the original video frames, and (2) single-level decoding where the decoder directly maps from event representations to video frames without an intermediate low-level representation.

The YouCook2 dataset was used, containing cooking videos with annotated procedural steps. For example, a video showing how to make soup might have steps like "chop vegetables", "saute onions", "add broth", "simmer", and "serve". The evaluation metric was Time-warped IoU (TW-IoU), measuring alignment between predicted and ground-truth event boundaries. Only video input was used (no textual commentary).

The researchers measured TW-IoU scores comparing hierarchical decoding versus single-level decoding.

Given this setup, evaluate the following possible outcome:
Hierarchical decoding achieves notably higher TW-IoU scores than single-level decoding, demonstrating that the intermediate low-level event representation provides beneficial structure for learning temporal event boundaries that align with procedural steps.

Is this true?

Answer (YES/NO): YES